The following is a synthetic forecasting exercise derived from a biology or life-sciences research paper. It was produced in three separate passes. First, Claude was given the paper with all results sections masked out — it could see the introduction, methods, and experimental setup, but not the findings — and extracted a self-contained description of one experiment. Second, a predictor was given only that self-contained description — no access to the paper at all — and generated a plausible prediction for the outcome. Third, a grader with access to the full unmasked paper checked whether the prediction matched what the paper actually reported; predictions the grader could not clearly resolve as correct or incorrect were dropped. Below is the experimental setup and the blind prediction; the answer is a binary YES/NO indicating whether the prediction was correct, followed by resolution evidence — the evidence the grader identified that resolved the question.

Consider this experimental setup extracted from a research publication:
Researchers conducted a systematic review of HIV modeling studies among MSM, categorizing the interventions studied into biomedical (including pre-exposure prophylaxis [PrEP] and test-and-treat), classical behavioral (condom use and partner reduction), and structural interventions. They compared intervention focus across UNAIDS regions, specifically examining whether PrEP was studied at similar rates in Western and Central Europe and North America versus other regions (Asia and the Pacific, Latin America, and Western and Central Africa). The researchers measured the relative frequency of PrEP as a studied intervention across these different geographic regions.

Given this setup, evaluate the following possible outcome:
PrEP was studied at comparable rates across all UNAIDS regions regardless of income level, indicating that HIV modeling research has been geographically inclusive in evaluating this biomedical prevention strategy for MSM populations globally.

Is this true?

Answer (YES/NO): NO